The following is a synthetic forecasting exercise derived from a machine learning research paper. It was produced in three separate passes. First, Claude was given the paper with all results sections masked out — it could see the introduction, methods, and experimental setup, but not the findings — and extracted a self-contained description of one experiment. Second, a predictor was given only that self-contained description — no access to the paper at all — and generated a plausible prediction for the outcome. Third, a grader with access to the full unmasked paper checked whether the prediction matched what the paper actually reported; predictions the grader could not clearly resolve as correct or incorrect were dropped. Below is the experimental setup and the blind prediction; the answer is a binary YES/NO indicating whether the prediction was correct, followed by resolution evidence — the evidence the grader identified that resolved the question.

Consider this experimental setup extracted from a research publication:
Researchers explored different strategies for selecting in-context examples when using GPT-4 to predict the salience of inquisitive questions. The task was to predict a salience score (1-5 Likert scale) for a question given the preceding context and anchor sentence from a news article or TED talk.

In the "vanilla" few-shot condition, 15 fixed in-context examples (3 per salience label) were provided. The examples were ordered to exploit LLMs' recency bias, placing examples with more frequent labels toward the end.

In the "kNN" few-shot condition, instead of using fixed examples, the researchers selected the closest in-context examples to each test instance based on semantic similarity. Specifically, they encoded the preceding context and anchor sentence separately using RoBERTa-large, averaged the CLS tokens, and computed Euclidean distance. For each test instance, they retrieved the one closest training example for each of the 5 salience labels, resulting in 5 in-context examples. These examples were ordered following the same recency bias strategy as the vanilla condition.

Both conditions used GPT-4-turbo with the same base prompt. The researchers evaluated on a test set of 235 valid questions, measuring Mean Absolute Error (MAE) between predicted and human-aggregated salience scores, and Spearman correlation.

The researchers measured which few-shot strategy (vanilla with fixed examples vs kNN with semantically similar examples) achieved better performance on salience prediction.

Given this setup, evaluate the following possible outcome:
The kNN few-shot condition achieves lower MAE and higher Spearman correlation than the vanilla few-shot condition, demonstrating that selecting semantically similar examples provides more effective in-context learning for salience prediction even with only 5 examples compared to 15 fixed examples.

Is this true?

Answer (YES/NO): NO